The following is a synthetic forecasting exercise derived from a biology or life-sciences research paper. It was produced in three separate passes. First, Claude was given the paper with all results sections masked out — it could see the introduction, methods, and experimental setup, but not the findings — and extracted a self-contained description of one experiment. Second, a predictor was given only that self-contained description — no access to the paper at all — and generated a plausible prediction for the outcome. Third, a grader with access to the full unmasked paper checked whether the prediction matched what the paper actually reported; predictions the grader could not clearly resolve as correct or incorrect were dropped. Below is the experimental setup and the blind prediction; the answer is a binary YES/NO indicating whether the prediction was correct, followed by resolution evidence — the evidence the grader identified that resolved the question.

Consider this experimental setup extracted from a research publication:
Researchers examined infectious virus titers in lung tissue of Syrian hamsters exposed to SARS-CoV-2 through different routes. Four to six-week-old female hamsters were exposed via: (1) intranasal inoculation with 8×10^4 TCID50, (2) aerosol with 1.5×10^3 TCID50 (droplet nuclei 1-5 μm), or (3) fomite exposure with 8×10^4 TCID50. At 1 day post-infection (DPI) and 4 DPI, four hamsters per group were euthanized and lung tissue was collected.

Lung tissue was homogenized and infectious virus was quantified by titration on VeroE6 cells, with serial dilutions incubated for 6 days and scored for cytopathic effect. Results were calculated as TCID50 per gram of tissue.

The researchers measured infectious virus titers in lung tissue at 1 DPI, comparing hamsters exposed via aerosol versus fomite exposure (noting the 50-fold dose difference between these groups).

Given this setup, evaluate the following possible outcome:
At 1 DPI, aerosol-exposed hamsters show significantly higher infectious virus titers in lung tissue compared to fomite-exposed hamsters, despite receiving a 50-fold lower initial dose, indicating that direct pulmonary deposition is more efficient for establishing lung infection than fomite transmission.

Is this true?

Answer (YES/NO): YES